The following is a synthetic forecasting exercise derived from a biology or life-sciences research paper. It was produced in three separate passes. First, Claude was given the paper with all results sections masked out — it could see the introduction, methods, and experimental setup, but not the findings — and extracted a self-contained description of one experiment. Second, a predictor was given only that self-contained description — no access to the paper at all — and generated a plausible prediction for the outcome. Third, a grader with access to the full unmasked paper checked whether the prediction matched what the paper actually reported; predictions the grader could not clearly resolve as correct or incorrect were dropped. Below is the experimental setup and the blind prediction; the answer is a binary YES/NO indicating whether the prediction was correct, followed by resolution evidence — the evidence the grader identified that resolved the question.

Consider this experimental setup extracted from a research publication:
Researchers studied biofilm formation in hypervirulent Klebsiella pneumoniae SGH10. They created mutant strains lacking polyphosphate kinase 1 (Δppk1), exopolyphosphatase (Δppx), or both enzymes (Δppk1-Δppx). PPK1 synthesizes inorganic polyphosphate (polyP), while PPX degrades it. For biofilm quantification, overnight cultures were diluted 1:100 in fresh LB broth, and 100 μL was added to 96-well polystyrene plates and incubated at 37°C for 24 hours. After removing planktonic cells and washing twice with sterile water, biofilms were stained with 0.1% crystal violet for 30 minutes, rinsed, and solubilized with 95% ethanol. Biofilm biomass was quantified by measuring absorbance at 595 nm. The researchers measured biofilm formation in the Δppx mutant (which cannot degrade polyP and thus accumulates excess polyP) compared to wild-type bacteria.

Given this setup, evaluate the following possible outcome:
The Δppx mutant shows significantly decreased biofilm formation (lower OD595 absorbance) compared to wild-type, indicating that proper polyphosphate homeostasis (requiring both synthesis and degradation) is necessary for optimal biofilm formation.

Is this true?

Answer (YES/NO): NO